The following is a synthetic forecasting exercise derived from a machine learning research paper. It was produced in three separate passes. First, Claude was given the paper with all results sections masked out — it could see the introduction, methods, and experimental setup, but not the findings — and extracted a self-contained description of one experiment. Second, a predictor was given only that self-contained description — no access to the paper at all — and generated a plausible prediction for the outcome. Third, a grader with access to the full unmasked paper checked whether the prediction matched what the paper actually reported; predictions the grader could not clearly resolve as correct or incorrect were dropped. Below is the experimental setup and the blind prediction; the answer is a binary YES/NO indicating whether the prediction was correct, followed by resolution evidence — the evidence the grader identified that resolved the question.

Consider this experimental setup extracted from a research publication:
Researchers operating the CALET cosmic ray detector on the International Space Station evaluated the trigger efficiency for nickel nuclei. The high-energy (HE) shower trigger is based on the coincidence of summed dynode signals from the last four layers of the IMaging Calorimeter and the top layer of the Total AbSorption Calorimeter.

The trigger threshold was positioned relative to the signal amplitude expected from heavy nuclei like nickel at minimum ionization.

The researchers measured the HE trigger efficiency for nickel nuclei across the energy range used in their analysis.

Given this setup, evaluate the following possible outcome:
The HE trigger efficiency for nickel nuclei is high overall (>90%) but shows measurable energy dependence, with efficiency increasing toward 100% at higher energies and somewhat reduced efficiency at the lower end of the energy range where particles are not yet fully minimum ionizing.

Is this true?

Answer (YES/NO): NO